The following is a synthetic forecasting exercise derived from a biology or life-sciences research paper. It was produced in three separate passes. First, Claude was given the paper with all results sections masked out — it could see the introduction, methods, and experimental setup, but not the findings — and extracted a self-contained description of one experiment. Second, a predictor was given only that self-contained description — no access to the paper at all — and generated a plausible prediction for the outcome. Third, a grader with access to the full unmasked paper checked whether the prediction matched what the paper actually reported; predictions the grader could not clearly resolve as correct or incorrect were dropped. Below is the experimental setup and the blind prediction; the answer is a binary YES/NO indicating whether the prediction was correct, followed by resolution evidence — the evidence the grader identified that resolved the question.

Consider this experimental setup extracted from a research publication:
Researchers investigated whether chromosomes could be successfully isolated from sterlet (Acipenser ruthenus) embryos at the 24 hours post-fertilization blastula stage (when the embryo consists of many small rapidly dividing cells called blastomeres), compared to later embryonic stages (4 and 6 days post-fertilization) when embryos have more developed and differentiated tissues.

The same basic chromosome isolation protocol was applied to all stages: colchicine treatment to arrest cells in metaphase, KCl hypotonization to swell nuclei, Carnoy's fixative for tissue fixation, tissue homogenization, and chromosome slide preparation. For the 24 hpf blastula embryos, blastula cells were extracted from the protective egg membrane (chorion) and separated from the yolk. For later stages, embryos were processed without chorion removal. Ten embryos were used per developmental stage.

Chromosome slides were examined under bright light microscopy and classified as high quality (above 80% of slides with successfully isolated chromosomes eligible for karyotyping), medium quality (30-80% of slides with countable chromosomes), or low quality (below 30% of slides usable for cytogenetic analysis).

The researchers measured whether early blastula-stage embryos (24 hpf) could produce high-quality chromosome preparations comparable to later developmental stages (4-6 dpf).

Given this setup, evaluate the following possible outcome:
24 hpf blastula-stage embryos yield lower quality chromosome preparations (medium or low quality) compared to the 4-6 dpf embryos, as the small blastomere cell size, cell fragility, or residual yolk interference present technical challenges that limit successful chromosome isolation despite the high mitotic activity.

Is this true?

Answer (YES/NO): YES